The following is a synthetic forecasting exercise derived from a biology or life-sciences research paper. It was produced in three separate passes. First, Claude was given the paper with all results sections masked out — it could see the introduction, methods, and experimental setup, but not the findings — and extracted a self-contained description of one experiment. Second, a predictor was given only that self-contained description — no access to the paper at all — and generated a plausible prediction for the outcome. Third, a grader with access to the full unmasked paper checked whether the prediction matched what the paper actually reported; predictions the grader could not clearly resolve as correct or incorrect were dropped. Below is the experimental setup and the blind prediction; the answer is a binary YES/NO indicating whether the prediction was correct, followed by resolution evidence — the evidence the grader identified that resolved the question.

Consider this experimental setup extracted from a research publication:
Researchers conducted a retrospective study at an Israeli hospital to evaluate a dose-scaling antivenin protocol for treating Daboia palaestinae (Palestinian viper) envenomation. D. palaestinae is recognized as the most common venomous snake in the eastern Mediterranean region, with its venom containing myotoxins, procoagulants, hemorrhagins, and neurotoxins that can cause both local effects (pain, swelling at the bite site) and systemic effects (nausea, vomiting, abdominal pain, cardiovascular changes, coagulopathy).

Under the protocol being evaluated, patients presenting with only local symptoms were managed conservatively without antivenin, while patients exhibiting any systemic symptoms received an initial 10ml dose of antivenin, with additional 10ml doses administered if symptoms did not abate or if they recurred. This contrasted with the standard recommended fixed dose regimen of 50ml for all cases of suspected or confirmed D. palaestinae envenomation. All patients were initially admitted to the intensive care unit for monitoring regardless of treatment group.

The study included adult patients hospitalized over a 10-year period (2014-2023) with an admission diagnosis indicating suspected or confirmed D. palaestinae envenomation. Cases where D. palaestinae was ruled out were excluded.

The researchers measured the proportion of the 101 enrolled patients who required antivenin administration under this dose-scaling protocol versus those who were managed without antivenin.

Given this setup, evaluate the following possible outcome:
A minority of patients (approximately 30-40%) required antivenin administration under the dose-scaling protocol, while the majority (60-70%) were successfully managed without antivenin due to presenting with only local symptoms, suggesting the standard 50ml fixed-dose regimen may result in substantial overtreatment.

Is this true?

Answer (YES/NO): NO